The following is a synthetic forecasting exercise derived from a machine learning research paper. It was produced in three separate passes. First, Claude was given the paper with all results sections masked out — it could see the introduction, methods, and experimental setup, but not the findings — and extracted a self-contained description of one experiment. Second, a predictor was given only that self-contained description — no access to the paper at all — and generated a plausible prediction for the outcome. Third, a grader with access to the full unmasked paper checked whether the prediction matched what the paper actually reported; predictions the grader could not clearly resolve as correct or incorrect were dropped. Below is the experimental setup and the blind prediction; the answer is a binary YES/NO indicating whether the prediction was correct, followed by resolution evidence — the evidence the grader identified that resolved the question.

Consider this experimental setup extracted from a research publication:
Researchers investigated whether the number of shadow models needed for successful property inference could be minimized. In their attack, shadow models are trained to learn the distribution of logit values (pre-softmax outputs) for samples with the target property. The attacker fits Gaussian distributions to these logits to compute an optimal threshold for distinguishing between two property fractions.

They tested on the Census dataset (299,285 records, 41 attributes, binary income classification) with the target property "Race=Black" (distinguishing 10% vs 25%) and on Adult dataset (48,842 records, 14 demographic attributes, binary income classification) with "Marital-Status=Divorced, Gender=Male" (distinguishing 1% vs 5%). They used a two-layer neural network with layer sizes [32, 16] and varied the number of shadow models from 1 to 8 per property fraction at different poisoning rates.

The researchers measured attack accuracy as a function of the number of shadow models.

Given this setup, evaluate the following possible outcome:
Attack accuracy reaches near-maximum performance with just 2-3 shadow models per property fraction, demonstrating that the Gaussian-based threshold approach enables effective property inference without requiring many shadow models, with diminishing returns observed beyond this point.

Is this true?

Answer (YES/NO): YES